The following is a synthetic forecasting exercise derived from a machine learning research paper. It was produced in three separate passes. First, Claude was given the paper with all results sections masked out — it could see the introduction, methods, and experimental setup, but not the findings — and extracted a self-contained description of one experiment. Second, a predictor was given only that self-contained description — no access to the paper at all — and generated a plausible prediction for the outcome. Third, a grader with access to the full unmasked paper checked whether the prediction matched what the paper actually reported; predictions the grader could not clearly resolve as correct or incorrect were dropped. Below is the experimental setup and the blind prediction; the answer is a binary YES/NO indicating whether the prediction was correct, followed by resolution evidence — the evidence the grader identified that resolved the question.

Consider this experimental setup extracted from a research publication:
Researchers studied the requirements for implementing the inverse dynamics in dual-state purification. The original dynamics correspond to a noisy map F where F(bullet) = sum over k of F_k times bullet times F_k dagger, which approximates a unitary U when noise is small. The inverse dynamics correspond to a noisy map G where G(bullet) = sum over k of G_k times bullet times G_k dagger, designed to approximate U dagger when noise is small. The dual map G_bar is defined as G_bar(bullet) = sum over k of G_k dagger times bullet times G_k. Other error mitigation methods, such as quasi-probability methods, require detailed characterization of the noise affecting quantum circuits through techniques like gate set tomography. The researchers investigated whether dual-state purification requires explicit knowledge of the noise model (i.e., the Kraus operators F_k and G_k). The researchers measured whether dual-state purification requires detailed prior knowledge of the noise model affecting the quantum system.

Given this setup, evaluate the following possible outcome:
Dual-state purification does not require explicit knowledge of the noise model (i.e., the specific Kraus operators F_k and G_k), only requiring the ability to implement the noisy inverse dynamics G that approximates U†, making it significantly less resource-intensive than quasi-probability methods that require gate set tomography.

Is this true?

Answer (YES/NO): YES